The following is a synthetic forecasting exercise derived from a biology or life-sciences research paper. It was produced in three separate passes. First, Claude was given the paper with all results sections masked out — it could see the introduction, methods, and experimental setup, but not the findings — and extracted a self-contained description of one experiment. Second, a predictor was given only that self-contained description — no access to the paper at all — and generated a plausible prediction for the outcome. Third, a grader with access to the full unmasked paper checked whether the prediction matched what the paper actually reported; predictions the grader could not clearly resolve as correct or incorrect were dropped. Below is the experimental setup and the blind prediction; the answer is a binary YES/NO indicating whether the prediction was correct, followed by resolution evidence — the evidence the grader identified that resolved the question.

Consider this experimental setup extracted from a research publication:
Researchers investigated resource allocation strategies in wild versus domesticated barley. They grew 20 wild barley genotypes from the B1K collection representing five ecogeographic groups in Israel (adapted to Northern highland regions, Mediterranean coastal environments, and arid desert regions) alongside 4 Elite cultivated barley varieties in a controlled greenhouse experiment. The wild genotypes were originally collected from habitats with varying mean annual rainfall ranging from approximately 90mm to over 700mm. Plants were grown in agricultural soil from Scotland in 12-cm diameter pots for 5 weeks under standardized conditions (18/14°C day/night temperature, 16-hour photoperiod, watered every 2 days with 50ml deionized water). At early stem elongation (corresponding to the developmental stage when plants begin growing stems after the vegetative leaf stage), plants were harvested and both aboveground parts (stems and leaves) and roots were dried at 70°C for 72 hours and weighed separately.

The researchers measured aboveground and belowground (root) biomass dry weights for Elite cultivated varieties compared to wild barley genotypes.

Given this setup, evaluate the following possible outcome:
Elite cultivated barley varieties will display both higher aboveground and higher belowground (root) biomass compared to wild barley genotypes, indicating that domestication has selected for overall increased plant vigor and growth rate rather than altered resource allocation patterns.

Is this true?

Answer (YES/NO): NO